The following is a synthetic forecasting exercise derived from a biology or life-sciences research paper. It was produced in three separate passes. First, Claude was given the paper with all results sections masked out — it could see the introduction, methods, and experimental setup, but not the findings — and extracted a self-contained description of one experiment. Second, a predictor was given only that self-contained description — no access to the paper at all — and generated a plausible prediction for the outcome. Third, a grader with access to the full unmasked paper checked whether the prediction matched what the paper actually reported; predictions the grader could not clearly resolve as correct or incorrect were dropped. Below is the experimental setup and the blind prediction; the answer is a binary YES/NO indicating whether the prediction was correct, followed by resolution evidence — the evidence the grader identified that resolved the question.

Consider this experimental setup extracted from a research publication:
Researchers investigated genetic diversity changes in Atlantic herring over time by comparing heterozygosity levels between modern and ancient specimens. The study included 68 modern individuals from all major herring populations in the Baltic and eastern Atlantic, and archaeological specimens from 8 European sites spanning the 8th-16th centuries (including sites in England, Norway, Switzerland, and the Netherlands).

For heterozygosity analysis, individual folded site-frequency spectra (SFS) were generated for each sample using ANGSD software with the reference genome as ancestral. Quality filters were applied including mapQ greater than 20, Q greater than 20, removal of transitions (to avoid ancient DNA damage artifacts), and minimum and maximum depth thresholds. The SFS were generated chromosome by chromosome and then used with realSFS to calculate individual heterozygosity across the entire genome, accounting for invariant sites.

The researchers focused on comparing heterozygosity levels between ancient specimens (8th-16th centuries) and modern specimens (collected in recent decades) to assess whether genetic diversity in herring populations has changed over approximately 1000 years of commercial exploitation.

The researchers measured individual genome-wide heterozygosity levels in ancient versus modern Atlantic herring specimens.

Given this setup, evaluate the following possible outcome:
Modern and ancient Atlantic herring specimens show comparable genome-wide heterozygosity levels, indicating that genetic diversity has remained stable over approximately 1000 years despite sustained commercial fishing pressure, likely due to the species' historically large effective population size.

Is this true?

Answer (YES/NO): NO